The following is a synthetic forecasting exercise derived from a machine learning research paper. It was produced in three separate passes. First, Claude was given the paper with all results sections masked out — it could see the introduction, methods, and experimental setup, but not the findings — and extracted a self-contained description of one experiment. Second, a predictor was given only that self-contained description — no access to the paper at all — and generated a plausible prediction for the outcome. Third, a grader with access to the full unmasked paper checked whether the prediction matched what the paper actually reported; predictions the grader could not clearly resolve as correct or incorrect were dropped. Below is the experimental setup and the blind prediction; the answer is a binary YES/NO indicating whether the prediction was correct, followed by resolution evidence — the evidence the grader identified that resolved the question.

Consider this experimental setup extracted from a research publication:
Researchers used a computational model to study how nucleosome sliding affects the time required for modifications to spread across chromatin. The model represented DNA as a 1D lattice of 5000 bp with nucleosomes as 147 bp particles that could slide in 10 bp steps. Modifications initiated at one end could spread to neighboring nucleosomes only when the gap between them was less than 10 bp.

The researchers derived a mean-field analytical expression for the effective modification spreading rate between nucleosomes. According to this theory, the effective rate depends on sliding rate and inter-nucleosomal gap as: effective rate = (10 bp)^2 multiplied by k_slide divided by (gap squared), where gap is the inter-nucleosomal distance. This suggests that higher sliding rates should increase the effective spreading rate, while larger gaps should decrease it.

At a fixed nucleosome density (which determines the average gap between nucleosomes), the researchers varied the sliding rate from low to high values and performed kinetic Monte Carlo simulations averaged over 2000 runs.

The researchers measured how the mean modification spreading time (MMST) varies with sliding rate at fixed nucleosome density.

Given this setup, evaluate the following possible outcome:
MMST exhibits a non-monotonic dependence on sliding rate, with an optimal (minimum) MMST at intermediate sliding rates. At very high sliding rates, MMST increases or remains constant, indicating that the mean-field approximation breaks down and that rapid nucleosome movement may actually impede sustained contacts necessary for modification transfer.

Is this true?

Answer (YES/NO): NO